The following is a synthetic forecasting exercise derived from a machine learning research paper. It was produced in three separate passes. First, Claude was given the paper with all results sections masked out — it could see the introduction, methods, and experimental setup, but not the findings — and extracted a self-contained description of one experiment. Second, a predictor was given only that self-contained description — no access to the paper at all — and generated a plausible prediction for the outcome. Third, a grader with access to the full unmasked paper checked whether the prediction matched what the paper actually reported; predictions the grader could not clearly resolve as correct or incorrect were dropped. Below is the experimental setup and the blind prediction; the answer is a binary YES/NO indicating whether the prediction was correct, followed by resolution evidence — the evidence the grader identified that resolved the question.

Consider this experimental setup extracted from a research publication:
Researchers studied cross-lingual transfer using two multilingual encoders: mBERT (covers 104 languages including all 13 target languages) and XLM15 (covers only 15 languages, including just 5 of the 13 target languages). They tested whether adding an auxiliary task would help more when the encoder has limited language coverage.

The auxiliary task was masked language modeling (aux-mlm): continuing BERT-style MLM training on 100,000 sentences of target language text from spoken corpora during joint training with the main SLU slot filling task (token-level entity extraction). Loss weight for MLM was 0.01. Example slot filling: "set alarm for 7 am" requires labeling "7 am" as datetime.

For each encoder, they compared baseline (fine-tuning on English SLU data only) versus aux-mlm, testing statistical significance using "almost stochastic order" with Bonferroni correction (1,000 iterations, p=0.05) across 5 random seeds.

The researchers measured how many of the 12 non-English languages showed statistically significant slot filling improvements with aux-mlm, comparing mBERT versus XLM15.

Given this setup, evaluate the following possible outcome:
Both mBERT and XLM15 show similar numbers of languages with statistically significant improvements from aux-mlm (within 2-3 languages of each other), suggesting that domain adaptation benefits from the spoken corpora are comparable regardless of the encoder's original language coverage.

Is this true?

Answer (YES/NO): NO